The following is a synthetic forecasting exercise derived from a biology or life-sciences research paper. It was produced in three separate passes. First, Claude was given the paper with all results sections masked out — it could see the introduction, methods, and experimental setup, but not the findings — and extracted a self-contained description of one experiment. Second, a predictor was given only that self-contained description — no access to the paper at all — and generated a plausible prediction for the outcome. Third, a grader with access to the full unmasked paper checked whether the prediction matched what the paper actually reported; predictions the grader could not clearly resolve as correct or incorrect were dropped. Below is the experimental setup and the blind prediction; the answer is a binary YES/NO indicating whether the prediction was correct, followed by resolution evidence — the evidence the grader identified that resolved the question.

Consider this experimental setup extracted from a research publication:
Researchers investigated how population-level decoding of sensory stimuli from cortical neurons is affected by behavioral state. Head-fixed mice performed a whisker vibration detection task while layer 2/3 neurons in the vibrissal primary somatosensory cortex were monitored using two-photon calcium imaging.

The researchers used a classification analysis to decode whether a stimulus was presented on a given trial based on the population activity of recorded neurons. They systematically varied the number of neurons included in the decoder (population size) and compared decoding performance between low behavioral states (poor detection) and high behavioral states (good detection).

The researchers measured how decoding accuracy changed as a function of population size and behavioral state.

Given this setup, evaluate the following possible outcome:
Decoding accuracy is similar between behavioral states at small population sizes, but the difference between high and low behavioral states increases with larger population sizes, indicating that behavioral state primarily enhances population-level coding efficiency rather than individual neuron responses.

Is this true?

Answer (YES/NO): NO